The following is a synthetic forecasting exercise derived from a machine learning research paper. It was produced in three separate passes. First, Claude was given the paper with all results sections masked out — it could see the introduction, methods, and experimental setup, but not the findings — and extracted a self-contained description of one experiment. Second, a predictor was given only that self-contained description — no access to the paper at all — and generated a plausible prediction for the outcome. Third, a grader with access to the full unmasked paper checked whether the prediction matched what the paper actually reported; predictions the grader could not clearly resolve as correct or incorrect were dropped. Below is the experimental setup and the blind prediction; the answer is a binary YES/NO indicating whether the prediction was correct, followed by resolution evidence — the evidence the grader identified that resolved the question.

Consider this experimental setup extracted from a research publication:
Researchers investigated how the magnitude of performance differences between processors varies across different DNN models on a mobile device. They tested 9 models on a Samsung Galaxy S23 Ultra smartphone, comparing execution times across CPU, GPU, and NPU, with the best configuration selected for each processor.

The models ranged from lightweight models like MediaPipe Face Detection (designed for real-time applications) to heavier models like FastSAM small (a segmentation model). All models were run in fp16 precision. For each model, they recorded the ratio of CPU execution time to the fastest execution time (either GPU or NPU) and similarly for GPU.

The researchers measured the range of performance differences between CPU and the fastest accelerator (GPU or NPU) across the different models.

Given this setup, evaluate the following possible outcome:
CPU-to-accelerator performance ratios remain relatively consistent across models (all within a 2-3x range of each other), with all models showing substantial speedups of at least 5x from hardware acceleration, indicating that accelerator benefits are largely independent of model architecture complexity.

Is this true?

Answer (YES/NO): NO